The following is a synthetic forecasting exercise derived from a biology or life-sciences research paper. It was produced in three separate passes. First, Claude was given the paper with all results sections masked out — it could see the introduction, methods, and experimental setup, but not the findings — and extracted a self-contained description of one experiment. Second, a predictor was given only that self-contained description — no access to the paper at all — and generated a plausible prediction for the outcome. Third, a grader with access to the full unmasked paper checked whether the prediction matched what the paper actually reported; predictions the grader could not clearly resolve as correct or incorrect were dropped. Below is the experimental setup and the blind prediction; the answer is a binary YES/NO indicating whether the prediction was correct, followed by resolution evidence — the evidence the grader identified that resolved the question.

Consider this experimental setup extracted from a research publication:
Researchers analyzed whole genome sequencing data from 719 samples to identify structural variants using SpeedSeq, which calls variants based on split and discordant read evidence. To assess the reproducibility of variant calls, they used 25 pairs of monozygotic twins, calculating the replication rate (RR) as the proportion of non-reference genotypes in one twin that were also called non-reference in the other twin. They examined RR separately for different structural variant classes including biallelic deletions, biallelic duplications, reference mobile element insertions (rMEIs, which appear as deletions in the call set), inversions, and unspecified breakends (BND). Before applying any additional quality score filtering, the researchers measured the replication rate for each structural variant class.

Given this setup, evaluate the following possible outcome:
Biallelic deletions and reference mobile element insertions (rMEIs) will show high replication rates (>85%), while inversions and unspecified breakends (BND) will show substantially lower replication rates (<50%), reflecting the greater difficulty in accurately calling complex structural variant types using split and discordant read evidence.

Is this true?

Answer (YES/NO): NO